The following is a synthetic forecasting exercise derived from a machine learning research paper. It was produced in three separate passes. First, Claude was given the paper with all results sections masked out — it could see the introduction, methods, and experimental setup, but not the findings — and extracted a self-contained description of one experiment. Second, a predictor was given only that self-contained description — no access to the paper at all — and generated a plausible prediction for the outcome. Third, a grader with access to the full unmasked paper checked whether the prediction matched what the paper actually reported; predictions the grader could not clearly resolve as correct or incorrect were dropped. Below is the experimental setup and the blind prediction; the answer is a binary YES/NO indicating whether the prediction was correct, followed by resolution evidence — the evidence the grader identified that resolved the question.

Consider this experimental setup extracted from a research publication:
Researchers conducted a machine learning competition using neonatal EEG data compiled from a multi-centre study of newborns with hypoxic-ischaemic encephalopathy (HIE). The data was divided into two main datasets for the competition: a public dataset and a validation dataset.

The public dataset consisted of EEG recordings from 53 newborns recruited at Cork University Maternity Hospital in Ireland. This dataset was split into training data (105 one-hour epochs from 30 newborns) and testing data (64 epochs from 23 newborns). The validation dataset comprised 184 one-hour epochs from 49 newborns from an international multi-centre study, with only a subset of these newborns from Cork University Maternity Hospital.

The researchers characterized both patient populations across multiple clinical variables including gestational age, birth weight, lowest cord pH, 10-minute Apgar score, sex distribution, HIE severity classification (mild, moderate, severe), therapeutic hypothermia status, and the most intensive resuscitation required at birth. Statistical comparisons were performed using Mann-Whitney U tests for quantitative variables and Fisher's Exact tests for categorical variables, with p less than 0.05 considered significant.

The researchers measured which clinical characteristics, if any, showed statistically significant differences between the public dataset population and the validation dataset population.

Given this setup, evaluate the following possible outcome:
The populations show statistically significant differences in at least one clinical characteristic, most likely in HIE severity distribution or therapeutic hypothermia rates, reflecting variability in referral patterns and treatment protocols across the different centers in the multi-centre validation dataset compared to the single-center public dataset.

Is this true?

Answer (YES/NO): YES